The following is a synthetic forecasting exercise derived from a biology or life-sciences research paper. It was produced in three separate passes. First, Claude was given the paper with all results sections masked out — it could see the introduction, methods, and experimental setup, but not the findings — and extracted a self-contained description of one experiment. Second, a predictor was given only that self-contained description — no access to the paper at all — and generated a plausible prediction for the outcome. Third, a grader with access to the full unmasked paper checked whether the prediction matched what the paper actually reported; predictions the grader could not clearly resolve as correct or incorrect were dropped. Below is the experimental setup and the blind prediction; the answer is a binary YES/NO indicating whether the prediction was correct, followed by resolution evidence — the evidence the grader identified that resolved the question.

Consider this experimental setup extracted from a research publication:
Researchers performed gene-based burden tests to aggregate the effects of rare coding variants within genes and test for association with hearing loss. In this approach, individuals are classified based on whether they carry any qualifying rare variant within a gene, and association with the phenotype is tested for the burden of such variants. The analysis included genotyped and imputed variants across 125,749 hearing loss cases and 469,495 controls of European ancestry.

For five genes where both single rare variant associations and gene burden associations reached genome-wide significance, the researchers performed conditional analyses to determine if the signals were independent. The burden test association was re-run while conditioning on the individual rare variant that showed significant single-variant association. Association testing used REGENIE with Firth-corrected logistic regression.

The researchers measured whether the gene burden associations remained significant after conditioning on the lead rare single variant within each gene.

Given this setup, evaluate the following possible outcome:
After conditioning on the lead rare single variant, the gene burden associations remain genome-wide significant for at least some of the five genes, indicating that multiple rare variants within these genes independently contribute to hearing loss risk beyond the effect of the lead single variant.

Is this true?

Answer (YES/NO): NO